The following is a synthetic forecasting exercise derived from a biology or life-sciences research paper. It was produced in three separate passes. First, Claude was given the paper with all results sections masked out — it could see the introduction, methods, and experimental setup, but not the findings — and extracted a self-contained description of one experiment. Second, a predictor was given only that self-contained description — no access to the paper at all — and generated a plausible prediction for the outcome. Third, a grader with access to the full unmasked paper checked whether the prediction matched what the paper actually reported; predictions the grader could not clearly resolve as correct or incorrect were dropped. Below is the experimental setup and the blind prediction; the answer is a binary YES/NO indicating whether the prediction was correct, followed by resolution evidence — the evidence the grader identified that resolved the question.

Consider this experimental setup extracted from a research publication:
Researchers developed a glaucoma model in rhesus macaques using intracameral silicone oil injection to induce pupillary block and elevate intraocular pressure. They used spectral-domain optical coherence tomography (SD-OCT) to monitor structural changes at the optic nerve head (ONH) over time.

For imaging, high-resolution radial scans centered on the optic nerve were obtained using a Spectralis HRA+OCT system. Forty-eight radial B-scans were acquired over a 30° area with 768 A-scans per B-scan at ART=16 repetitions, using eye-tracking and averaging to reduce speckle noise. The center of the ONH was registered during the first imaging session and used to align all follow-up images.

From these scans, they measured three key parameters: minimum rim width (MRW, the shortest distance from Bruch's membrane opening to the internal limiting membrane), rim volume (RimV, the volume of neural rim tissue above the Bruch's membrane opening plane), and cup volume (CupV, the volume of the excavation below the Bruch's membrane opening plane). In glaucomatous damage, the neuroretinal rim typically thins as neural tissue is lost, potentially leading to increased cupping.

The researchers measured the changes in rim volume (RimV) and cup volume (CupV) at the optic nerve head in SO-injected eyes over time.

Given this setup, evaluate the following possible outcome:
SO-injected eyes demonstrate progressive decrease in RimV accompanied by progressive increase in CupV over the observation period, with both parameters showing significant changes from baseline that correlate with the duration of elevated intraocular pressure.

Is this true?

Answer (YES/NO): YES